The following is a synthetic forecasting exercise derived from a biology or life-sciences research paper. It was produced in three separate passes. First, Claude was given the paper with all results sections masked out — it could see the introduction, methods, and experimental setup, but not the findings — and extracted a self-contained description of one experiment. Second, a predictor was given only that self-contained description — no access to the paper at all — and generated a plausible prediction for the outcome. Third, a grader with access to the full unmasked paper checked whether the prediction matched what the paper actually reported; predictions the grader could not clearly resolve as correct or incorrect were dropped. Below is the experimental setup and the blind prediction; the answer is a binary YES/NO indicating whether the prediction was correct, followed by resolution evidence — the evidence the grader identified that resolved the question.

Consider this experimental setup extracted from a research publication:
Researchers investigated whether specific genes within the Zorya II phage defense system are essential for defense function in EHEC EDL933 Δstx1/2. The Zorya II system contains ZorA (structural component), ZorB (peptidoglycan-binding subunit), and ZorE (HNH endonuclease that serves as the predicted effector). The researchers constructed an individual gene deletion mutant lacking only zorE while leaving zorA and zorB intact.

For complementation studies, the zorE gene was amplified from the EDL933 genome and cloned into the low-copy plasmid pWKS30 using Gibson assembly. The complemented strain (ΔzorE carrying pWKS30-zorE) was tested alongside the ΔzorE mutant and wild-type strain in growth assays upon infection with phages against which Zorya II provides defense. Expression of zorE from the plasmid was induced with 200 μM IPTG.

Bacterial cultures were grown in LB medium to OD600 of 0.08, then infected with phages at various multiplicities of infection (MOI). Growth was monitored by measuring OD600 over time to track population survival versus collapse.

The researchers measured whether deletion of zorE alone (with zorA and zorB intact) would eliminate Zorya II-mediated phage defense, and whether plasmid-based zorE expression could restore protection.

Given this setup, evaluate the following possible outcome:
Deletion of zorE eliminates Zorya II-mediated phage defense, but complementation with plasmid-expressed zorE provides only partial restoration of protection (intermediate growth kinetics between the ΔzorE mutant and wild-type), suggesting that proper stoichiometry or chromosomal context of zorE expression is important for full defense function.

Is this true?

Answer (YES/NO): NO